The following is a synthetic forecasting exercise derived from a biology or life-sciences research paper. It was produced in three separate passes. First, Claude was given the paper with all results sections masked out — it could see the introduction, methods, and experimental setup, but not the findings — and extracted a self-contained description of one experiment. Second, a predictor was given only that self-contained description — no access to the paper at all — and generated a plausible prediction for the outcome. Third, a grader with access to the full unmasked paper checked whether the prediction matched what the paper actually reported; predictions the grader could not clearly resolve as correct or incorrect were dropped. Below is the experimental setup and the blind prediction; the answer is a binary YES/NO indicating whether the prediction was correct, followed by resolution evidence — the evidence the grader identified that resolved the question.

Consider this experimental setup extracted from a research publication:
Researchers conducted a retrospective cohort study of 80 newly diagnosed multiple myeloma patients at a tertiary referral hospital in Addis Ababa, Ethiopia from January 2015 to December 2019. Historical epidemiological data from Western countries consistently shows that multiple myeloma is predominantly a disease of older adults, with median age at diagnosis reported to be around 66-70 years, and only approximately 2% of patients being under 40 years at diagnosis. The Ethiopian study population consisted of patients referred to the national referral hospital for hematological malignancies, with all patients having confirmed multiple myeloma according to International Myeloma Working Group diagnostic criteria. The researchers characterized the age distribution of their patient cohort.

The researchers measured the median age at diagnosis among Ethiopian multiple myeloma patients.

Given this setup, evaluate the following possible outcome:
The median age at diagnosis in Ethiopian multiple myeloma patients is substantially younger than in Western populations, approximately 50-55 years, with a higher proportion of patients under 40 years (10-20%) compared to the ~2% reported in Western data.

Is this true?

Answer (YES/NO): YES